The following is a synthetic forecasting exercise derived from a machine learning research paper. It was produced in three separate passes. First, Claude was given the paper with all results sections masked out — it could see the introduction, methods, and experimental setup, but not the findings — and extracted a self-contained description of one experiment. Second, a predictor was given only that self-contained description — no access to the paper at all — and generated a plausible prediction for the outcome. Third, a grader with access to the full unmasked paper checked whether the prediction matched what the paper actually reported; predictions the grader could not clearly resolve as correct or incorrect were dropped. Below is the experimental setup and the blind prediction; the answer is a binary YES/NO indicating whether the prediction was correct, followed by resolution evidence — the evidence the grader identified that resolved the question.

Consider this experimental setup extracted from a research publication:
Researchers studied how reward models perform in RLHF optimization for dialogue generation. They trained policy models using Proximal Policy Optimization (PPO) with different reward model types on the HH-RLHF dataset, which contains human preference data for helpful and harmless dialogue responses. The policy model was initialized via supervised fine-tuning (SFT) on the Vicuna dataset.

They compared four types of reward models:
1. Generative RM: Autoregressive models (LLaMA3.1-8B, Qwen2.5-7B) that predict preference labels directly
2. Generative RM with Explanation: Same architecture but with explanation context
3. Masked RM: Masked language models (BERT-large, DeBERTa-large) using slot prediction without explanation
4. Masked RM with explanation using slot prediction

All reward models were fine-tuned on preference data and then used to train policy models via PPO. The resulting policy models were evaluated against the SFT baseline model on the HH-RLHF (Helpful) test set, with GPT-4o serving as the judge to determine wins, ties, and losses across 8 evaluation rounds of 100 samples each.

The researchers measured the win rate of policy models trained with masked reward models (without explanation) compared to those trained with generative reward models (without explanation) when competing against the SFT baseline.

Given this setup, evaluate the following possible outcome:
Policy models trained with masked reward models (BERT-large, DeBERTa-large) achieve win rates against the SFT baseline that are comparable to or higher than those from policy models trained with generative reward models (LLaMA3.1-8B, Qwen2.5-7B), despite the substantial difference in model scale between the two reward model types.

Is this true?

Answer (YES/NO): NO